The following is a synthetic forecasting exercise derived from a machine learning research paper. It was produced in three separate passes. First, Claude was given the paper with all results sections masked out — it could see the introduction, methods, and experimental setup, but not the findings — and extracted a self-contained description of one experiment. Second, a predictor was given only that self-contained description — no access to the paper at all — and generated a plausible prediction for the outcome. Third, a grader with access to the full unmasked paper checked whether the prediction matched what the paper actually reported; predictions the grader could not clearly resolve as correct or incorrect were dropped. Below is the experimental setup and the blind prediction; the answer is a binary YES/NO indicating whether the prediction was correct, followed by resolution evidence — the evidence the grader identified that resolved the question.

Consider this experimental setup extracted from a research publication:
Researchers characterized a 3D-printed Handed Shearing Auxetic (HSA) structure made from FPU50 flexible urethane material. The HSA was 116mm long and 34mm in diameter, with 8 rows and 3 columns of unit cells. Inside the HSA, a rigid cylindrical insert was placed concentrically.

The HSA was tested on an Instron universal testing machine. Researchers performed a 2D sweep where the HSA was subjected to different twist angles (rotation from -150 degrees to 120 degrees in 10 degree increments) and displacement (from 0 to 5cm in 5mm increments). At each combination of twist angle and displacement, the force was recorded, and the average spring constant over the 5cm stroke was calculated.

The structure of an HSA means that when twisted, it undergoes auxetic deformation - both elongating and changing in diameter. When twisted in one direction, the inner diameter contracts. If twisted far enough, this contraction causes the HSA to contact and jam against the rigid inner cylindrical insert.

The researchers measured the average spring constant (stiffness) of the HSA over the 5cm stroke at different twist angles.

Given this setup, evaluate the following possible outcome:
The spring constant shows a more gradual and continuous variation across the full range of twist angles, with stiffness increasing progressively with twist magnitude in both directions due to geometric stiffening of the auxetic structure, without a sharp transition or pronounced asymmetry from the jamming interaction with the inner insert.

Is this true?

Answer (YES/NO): NO